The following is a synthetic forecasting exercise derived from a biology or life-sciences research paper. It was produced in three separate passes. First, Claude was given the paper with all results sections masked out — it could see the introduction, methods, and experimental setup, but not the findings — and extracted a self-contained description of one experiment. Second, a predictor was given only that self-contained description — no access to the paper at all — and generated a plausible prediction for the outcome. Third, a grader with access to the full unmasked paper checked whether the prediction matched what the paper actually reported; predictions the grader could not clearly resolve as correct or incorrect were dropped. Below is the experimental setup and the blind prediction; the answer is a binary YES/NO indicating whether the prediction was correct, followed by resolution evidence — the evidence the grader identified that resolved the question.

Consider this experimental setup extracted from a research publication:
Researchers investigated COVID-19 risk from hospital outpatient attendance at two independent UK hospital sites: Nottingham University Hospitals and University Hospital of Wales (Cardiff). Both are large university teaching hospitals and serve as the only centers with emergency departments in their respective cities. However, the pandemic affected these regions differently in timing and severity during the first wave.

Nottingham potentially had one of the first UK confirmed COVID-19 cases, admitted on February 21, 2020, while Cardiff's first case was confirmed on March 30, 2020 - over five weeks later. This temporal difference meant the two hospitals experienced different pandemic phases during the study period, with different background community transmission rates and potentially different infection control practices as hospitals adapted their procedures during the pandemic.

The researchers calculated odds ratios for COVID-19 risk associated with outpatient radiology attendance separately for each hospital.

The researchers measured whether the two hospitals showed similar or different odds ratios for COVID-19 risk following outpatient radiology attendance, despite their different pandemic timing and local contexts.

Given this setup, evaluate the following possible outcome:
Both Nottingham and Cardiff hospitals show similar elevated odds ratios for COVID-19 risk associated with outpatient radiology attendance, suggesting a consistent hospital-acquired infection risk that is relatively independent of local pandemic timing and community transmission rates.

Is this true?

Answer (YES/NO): NO